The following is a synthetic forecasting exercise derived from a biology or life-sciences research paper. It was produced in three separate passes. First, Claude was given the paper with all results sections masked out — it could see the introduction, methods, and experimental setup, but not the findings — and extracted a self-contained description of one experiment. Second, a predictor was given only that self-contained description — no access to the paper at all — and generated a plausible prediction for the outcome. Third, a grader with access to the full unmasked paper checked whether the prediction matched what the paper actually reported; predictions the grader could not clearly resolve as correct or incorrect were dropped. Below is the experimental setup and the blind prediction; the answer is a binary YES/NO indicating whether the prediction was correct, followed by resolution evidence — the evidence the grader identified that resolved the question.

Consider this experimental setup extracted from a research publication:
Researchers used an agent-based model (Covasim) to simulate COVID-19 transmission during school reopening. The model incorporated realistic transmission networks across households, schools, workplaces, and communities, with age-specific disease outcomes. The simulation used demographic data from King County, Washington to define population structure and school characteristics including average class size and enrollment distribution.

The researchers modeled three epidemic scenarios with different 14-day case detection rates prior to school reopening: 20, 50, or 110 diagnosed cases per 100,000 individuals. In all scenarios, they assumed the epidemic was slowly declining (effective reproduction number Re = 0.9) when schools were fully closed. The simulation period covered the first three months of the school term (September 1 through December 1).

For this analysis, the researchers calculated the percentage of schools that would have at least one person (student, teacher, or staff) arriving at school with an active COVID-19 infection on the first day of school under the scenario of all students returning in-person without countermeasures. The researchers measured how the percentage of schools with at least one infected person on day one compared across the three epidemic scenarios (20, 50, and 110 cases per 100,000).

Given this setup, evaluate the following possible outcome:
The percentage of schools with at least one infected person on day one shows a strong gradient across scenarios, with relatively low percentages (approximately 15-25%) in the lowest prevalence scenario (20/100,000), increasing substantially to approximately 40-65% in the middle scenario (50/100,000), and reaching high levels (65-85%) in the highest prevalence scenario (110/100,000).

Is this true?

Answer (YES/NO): NO